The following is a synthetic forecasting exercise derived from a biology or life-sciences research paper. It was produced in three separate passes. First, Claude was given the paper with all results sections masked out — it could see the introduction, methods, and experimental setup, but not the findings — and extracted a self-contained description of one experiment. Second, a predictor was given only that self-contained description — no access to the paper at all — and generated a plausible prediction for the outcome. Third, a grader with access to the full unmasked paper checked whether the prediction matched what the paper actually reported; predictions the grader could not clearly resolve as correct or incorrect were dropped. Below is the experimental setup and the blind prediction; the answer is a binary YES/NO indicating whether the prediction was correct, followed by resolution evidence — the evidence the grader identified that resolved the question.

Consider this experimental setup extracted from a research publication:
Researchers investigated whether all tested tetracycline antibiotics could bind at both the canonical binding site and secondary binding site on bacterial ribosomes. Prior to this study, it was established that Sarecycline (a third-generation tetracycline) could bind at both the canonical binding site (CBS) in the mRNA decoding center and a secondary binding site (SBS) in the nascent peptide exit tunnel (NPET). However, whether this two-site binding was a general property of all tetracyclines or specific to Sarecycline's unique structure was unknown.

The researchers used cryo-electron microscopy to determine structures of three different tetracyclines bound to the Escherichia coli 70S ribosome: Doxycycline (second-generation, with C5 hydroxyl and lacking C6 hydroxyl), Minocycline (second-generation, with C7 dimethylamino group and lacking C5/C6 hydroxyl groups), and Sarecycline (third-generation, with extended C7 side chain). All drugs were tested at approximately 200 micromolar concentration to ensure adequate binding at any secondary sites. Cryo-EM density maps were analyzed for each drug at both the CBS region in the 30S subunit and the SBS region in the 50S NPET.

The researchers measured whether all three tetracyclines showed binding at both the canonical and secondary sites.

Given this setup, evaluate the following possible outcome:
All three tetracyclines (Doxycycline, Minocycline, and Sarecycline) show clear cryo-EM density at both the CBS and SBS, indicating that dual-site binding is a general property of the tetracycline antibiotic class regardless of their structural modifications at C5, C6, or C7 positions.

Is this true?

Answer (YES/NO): YES